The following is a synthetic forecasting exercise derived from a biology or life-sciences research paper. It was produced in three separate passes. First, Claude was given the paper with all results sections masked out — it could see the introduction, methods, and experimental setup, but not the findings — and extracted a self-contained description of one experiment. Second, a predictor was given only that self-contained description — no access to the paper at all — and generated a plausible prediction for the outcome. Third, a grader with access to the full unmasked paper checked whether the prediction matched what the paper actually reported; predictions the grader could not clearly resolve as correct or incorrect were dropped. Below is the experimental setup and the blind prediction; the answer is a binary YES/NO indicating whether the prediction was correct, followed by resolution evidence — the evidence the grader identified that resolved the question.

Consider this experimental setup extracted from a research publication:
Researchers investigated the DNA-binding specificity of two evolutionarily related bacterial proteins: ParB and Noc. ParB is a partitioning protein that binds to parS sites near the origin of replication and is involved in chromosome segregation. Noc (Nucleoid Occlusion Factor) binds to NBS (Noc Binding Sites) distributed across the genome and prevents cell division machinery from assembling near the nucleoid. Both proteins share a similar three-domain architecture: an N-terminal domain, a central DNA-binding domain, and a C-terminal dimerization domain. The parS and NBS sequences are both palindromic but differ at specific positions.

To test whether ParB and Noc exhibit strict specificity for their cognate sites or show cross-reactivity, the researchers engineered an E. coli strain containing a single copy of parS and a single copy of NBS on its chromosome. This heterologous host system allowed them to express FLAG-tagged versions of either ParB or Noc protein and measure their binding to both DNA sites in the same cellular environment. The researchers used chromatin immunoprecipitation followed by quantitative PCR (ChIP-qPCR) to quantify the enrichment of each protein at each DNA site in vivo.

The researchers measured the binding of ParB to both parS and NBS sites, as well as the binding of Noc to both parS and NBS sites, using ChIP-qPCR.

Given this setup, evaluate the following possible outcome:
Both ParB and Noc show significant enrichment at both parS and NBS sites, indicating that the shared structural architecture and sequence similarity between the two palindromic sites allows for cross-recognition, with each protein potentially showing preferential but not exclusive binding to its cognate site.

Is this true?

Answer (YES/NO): NO